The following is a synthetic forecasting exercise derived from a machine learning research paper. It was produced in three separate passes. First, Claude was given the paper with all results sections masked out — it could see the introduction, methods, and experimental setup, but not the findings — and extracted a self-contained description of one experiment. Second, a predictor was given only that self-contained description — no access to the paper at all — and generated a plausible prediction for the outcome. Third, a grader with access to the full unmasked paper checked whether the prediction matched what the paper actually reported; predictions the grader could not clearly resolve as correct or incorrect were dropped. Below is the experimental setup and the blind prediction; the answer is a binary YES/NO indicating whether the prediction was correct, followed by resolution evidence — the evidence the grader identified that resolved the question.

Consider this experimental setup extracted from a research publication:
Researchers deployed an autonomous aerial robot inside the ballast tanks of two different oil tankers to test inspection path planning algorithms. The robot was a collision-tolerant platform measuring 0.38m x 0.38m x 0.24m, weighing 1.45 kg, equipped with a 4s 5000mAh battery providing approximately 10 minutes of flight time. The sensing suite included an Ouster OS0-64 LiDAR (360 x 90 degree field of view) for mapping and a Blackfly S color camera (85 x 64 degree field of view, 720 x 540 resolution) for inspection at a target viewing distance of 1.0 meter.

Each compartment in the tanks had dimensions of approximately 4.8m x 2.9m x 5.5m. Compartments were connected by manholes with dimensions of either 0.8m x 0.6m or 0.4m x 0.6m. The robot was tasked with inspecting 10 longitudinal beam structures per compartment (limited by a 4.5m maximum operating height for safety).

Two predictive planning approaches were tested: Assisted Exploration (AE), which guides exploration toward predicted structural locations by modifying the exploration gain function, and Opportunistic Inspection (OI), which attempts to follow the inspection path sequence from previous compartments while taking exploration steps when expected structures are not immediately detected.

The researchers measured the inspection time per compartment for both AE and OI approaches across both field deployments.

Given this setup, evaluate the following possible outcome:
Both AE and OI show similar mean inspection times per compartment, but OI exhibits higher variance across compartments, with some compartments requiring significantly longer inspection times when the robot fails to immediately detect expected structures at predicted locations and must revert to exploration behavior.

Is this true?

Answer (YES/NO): NO